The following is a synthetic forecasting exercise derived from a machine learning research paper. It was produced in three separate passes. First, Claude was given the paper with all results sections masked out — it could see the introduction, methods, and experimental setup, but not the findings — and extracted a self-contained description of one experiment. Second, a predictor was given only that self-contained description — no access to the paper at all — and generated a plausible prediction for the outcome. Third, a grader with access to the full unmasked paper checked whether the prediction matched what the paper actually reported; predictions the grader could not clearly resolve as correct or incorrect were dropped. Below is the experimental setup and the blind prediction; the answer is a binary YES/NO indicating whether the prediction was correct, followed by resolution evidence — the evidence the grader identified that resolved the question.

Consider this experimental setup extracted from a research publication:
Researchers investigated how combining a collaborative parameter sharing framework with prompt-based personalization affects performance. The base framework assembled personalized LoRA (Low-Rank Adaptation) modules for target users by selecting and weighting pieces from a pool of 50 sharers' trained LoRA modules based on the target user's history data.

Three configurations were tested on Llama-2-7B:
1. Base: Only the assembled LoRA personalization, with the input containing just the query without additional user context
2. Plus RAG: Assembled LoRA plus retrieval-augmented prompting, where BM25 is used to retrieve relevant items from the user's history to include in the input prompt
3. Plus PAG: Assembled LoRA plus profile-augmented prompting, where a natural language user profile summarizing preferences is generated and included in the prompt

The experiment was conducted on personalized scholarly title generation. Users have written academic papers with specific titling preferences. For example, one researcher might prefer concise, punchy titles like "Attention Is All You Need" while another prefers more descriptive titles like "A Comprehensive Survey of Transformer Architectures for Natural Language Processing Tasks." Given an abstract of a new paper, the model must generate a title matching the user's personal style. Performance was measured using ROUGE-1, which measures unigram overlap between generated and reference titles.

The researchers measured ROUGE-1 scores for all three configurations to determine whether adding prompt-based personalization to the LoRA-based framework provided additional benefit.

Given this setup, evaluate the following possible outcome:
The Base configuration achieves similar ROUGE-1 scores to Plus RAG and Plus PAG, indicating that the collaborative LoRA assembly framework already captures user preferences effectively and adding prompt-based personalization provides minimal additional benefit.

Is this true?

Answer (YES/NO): NO